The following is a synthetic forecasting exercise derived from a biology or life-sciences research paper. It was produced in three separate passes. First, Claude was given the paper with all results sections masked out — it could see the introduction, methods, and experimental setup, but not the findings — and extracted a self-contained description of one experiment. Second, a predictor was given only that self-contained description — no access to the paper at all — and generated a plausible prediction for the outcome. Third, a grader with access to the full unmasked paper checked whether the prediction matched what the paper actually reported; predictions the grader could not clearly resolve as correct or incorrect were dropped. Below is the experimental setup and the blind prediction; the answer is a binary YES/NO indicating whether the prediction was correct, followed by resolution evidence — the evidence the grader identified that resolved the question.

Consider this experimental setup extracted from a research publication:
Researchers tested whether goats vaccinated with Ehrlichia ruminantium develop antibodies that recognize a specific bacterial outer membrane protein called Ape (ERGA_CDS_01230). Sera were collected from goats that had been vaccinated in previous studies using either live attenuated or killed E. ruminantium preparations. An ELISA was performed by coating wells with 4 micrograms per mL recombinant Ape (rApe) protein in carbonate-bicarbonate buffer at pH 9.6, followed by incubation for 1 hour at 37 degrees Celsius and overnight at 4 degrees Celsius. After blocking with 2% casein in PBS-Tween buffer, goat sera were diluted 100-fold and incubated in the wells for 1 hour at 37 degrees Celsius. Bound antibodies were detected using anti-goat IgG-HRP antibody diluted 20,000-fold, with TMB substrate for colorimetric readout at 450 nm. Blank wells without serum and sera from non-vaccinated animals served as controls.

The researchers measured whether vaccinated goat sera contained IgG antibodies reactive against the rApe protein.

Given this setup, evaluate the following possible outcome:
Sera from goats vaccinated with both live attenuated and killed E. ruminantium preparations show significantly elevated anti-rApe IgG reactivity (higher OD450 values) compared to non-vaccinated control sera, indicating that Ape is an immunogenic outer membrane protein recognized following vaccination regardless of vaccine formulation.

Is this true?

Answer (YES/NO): YES